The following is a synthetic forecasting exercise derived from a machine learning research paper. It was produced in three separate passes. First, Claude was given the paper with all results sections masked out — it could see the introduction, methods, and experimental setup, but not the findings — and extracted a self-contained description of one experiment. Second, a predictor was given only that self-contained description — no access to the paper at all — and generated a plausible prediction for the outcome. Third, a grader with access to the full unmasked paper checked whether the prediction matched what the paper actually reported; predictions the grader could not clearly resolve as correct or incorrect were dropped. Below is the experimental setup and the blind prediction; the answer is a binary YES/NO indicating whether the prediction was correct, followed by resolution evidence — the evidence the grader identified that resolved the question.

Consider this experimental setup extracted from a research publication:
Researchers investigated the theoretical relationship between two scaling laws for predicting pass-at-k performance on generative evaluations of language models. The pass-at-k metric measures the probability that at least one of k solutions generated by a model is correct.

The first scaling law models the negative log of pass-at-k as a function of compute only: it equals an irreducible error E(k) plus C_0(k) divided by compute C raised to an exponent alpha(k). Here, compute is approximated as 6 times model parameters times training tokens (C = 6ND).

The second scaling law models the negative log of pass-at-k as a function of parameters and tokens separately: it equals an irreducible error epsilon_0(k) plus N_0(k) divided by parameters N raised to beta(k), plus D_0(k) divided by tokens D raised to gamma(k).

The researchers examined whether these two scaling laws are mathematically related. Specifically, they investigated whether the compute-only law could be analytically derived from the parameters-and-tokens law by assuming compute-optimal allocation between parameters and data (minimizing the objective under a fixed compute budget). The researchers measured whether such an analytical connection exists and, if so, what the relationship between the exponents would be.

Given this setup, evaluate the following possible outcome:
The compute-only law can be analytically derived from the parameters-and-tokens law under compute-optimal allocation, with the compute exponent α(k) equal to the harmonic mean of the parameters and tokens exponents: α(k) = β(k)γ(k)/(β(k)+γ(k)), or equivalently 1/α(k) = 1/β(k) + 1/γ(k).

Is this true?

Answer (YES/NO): YES